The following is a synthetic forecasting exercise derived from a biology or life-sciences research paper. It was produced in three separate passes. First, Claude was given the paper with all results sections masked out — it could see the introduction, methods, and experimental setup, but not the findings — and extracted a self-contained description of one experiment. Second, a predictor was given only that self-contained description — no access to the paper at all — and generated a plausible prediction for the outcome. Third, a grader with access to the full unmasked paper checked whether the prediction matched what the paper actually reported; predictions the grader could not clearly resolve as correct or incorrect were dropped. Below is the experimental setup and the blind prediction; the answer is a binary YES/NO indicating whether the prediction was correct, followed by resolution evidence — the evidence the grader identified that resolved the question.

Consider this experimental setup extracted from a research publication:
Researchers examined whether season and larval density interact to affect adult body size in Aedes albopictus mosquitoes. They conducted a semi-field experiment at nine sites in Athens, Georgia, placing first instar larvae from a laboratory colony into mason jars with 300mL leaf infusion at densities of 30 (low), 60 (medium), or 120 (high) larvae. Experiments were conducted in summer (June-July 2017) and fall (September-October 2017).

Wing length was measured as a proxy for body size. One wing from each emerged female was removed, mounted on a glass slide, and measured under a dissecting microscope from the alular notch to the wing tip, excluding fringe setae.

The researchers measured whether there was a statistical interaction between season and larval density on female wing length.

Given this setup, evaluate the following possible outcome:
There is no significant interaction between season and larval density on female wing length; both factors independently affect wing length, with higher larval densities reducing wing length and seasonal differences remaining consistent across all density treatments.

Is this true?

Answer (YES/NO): YES